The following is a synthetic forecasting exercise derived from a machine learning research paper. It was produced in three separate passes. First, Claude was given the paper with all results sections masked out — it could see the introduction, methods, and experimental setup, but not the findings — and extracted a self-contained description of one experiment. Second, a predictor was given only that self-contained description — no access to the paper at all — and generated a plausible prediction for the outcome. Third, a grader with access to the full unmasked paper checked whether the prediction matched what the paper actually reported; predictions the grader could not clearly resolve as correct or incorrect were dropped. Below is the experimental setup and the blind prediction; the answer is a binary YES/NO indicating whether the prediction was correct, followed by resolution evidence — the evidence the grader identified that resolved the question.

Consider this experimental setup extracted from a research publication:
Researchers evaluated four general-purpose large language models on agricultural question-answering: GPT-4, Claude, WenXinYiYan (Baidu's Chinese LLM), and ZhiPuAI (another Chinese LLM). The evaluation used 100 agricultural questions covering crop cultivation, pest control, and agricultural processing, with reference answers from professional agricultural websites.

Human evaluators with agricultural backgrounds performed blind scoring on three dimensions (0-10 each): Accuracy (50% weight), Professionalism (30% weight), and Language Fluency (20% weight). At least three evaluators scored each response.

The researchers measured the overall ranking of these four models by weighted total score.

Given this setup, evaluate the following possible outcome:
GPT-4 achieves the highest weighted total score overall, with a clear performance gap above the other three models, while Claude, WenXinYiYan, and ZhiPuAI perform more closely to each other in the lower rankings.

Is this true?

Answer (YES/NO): NO